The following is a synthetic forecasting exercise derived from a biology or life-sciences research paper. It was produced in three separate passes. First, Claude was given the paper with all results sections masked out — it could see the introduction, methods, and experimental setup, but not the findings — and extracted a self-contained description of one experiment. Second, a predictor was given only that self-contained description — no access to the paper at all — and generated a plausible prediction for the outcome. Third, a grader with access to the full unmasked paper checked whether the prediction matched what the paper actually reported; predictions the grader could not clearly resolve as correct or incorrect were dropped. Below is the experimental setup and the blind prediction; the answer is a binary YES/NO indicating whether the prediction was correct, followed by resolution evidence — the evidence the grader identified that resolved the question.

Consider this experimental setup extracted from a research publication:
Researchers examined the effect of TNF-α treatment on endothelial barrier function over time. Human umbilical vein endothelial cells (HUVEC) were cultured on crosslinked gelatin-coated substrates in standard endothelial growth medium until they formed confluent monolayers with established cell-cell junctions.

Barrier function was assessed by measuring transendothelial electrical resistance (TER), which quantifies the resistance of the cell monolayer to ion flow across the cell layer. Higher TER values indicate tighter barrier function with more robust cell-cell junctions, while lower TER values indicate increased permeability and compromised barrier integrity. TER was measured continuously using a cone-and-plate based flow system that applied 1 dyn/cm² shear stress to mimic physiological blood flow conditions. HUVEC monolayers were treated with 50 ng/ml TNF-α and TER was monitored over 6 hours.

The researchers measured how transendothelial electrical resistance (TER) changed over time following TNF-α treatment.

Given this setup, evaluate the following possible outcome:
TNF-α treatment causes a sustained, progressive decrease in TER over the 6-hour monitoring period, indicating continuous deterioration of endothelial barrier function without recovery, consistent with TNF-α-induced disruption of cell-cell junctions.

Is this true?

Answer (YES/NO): NO